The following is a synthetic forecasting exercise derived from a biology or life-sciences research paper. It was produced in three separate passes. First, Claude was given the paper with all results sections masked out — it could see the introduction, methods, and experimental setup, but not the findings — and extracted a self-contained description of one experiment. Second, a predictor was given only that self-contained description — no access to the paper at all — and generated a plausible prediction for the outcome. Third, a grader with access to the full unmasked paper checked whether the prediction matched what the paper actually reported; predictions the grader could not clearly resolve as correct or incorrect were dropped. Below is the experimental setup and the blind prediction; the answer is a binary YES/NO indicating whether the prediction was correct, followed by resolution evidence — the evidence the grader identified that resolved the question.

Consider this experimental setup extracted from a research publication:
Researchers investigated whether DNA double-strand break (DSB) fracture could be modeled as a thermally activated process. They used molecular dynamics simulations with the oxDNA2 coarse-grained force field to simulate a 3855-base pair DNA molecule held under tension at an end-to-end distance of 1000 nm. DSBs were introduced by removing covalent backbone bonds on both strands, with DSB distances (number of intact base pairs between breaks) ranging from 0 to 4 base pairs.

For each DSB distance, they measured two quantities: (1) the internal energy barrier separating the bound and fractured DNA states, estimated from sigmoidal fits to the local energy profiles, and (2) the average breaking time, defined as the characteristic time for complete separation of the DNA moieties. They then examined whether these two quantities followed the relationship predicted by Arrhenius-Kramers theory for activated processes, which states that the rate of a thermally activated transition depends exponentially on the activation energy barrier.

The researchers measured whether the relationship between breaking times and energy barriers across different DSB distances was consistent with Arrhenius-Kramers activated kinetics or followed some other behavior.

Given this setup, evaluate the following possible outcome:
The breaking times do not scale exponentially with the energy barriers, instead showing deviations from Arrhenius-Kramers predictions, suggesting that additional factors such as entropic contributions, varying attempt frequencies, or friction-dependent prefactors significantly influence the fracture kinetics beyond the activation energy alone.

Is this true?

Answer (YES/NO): NO